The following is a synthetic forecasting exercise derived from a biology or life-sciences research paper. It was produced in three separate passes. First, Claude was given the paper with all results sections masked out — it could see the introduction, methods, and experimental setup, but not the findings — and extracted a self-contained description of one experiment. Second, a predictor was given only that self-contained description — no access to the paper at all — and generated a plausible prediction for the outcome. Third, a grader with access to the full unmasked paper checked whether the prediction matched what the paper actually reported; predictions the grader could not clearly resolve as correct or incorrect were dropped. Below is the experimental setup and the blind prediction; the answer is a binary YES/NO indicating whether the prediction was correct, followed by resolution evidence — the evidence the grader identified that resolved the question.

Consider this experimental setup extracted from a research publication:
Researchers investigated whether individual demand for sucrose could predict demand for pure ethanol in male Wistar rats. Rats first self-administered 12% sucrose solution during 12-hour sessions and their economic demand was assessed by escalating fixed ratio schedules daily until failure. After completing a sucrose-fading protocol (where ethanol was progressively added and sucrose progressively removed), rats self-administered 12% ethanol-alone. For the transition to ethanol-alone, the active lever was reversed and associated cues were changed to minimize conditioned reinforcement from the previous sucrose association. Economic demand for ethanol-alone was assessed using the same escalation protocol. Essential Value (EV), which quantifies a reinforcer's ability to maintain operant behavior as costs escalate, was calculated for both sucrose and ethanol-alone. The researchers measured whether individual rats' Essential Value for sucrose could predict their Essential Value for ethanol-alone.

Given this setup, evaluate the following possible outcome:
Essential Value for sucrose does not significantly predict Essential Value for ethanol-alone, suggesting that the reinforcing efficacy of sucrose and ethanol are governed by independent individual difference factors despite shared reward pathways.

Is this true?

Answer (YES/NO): YES